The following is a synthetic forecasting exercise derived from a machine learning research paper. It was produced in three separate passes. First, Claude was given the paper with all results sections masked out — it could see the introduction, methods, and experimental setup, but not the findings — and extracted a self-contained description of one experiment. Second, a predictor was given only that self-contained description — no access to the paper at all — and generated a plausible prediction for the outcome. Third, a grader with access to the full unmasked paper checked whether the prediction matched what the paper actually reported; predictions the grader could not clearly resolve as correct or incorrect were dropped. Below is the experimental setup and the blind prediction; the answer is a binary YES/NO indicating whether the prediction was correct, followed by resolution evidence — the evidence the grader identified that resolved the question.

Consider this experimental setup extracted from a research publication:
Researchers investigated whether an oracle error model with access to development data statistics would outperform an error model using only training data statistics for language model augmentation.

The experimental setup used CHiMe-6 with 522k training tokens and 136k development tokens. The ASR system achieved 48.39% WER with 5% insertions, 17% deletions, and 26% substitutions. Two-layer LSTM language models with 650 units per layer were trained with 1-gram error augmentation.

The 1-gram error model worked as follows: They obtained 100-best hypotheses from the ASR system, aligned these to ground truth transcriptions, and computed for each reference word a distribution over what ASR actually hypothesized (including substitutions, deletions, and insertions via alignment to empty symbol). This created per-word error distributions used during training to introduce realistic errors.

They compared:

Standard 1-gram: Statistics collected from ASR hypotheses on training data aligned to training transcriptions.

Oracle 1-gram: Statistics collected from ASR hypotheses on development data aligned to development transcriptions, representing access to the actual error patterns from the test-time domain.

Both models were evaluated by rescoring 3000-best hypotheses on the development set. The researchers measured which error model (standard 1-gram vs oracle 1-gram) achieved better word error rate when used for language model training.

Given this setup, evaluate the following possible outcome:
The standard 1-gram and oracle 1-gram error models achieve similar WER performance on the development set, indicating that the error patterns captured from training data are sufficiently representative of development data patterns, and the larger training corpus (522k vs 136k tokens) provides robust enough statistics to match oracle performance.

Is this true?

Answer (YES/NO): NO